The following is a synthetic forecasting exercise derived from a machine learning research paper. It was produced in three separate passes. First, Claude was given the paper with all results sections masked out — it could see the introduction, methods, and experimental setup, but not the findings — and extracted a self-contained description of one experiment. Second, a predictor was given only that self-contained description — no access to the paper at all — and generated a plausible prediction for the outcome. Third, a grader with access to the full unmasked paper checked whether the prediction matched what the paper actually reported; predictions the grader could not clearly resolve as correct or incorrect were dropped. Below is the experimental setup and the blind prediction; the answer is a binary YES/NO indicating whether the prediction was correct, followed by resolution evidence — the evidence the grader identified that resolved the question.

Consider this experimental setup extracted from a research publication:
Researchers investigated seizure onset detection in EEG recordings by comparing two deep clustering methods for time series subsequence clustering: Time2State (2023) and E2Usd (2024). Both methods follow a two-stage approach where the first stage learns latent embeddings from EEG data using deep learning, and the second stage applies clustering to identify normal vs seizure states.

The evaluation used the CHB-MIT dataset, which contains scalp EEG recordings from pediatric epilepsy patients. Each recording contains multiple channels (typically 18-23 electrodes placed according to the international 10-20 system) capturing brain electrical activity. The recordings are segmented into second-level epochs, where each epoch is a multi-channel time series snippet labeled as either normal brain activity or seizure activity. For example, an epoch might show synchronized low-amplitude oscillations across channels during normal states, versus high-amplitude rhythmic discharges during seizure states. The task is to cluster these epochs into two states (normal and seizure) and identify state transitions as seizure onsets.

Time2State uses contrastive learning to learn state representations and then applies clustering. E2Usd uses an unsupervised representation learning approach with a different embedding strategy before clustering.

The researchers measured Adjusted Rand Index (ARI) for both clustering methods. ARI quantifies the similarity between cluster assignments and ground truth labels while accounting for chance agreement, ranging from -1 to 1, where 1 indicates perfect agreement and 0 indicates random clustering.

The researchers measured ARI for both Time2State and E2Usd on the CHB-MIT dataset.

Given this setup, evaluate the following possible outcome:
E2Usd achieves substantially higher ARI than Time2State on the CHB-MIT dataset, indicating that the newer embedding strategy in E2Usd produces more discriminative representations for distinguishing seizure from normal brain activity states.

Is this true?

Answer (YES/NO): YES